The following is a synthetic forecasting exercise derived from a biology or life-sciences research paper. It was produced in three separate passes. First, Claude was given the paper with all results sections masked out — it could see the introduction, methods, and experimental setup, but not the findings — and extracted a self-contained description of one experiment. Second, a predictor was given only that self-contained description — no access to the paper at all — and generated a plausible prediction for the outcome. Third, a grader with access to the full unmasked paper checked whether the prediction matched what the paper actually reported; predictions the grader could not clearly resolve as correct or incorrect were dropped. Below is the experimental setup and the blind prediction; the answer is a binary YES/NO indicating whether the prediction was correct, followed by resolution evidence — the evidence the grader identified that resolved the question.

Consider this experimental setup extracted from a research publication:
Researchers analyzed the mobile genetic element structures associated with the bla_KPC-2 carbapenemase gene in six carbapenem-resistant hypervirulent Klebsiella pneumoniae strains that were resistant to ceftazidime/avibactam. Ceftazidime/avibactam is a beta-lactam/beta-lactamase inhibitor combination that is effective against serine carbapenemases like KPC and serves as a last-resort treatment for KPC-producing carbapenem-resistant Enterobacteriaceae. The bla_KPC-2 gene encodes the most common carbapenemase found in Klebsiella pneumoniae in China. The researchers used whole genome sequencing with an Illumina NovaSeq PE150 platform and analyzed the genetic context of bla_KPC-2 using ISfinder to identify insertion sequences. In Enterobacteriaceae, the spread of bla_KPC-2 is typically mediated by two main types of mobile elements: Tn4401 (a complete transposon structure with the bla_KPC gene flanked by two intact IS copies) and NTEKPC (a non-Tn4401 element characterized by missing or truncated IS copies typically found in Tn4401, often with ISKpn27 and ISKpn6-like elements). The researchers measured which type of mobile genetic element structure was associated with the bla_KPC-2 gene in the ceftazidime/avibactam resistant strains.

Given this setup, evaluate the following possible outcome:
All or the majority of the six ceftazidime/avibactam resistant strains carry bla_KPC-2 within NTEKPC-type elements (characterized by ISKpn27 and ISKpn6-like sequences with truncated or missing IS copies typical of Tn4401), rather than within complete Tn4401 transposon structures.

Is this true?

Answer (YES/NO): YES